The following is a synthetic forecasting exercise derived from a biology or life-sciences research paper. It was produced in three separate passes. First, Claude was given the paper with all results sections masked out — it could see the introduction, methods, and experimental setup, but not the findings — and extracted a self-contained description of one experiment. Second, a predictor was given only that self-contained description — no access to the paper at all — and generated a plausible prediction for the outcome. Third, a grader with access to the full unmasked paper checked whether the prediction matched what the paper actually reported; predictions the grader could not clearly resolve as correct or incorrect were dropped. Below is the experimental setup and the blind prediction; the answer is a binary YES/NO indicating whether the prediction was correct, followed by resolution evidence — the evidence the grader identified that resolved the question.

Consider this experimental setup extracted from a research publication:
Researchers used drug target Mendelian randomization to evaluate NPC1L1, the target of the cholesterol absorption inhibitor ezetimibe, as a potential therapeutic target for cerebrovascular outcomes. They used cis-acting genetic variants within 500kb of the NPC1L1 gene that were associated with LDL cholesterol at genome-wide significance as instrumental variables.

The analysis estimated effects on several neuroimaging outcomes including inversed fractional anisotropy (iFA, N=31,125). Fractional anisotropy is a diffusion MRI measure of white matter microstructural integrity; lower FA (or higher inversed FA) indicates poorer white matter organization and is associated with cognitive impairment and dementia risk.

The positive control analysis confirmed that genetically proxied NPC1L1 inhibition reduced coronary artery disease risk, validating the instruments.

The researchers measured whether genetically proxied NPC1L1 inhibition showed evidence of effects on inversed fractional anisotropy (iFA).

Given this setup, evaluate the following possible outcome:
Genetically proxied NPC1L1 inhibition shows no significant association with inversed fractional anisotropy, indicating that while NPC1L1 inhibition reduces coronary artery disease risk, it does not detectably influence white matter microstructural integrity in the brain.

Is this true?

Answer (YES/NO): NO